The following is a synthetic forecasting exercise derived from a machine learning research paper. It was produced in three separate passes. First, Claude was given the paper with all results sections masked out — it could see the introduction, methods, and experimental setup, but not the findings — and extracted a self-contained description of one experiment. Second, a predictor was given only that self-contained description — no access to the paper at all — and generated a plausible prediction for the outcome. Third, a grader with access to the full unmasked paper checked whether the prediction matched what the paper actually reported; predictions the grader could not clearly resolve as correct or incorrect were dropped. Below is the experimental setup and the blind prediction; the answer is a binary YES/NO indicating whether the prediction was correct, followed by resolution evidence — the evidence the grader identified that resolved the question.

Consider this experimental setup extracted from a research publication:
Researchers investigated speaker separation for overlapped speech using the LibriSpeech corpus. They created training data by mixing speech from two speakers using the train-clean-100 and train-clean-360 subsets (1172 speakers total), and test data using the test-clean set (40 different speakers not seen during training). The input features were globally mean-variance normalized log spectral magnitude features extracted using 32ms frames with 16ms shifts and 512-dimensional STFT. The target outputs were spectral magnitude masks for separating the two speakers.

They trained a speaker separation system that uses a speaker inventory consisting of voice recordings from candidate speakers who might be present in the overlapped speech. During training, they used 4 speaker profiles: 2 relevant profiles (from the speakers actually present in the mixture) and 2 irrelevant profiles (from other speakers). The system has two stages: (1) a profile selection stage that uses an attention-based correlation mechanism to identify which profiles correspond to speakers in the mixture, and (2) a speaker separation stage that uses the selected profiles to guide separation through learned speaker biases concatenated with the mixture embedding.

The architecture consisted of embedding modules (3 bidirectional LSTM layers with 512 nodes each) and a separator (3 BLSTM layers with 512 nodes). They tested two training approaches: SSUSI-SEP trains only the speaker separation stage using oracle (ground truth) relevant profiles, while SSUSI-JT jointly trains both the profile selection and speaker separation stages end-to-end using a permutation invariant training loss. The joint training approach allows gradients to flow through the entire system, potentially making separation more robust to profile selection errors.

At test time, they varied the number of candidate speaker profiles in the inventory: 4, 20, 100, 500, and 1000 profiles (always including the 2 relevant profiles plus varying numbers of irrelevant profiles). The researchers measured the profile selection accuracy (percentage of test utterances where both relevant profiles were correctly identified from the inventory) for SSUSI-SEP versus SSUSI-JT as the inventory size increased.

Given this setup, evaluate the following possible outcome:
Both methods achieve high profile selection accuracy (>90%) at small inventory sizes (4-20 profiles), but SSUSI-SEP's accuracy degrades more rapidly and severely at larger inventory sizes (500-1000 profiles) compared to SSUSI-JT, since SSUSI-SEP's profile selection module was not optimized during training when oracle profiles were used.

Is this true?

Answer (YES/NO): NO